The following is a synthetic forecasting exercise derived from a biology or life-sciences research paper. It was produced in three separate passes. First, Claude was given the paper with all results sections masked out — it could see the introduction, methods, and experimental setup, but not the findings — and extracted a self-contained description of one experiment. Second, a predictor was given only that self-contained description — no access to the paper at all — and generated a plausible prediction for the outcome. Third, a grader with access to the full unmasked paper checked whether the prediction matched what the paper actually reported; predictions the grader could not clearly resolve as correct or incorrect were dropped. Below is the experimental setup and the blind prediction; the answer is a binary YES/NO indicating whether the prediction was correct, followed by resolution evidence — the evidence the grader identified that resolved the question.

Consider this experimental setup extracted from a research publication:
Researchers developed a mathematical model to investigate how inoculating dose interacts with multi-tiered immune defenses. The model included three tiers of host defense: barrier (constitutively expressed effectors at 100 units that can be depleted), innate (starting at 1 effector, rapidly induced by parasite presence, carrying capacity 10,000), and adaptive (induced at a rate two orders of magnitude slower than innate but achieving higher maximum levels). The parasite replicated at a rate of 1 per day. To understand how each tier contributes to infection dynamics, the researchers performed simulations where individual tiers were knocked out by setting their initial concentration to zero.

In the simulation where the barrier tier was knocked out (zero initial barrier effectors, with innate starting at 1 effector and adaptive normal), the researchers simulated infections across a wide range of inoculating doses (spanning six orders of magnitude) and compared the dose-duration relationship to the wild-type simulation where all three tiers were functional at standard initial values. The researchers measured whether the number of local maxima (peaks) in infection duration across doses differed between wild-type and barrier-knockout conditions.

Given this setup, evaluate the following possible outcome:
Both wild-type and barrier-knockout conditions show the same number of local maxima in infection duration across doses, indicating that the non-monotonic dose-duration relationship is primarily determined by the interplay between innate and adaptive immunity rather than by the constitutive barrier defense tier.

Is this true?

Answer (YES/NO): NO